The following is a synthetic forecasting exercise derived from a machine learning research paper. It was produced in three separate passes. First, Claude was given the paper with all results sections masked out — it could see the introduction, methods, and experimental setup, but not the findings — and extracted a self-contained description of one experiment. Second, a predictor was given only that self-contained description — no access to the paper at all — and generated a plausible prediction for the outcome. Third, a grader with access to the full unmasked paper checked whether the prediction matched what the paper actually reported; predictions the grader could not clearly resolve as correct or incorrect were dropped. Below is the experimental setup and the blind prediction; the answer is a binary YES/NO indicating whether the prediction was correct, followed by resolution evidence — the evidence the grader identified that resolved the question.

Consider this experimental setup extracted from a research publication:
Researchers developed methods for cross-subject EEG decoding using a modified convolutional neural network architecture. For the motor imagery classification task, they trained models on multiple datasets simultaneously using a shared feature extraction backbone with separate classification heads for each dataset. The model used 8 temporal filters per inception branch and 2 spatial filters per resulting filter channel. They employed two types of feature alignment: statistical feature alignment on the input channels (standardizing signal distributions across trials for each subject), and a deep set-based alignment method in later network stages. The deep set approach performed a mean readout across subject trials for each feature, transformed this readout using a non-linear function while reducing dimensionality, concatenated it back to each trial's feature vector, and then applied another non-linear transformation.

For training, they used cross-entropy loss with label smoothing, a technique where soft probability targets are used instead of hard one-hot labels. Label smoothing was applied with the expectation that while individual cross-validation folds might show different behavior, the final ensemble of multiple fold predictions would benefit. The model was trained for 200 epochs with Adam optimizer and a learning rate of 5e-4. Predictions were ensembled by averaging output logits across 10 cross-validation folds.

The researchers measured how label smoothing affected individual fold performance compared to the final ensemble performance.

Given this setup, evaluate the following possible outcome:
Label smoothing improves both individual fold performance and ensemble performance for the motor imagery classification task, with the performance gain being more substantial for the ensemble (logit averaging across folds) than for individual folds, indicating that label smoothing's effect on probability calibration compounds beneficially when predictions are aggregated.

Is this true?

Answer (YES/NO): NO